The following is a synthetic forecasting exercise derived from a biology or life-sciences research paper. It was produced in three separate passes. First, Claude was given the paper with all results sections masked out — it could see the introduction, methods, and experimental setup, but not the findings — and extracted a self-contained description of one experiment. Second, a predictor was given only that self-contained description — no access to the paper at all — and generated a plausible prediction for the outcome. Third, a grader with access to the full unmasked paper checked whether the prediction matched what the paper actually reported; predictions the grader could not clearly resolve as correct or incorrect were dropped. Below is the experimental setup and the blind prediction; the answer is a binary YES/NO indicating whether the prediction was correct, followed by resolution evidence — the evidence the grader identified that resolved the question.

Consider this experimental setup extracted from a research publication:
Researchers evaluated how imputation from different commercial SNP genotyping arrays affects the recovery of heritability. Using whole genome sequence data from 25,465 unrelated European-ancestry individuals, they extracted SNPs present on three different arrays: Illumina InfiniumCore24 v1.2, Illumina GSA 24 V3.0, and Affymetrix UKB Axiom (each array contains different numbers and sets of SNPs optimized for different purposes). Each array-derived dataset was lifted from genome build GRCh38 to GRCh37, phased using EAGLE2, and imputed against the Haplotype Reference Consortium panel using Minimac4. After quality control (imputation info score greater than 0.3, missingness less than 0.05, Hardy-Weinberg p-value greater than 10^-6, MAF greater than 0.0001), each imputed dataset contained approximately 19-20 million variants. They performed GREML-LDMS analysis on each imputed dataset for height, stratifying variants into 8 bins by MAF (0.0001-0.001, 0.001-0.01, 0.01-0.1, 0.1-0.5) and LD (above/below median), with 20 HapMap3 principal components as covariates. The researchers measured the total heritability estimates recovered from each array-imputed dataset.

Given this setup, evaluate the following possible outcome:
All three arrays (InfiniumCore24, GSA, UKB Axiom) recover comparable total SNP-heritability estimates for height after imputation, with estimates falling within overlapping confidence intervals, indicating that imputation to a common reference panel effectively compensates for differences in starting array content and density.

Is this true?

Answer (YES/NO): YES